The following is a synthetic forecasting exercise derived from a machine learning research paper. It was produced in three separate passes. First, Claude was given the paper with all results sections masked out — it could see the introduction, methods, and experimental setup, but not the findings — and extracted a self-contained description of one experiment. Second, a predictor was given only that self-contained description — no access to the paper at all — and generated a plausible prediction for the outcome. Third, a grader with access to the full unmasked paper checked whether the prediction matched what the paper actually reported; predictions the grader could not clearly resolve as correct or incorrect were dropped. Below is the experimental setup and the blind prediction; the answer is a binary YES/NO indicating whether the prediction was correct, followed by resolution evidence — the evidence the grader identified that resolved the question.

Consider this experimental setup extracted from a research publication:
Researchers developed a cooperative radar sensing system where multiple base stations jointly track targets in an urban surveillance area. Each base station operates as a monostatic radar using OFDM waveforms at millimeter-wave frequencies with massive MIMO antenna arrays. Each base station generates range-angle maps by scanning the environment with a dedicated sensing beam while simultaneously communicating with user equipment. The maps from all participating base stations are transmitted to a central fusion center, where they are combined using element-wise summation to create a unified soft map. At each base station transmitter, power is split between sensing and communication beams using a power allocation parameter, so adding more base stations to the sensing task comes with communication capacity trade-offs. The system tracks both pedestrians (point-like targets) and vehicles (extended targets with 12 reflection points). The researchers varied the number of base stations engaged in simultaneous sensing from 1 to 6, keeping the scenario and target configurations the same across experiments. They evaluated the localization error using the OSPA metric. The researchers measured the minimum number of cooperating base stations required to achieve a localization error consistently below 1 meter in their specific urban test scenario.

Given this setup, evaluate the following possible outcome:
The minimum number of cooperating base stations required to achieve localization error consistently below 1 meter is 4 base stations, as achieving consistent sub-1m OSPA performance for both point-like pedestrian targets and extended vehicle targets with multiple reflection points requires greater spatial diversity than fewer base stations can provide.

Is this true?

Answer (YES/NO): NO